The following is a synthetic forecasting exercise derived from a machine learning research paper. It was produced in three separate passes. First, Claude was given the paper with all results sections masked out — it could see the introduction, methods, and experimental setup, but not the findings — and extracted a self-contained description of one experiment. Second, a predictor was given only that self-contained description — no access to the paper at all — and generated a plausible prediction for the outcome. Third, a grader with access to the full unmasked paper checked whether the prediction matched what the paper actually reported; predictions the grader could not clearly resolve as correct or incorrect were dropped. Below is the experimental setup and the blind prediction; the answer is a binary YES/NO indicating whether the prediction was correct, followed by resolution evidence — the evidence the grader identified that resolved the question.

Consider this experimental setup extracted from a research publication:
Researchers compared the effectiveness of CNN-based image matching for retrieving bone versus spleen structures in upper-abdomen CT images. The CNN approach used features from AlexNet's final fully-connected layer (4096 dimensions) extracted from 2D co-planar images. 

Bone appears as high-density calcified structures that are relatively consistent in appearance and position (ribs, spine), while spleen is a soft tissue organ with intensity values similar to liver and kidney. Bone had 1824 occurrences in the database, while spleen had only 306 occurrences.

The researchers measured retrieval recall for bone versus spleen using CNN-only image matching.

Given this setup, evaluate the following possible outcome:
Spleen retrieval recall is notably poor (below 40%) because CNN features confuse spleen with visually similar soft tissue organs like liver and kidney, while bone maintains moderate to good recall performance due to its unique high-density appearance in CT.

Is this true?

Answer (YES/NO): NO